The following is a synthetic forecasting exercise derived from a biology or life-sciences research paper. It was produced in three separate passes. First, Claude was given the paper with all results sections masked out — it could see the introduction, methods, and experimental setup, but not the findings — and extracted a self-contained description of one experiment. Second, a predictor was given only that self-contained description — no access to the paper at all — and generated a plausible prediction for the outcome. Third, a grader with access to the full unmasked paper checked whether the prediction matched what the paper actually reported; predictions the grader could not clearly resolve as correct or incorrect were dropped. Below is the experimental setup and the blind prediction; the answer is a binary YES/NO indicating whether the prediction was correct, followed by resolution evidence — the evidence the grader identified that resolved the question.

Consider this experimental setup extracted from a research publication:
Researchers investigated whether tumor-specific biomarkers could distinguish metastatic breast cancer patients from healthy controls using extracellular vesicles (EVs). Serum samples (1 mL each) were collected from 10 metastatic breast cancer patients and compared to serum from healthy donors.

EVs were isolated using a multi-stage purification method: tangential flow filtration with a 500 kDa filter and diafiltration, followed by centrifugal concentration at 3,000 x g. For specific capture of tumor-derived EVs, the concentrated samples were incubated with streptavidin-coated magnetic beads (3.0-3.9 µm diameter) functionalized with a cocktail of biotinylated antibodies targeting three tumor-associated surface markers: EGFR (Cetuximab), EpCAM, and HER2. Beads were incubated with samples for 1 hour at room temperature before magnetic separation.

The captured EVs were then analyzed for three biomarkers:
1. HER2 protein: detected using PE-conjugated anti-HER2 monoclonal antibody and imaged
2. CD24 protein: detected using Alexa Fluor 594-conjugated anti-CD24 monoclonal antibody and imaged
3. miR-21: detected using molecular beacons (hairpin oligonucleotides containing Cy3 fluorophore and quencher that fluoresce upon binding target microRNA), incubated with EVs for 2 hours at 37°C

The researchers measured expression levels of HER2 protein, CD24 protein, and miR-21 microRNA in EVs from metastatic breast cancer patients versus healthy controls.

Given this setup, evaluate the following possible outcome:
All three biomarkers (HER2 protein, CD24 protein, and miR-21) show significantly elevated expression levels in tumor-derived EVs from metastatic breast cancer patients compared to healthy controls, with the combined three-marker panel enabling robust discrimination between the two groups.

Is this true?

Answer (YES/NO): YES